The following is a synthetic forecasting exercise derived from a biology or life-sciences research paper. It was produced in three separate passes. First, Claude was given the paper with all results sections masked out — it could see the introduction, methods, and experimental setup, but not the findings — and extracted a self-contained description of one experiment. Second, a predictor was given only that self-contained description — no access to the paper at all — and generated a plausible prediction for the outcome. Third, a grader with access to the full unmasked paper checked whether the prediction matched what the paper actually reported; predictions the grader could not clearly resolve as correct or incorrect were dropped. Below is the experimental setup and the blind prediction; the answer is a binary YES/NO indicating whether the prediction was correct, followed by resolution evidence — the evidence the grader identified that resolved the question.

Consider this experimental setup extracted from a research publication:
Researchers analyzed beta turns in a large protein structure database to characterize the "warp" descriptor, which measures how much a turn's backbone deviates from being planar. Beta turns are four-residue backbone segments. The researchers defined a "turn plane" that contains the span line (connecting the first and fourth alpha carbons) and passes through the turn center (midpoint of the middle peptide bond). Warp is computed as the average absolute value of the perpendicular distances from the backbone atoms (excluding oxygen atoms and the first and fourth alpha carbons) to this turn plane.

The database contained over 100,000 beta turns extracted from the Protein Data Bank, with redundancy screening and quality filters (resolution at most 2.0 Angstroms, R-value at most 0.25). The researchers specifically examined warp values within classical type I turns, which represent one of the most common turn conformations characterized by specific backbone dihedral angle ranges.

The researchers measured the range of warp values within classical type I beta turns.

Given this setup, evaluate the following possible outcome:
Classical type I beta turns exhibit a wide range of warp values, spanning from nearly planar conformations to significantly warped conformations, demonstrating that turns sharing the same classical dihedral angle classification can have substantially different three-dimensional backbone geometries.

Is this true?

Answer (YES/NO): YES